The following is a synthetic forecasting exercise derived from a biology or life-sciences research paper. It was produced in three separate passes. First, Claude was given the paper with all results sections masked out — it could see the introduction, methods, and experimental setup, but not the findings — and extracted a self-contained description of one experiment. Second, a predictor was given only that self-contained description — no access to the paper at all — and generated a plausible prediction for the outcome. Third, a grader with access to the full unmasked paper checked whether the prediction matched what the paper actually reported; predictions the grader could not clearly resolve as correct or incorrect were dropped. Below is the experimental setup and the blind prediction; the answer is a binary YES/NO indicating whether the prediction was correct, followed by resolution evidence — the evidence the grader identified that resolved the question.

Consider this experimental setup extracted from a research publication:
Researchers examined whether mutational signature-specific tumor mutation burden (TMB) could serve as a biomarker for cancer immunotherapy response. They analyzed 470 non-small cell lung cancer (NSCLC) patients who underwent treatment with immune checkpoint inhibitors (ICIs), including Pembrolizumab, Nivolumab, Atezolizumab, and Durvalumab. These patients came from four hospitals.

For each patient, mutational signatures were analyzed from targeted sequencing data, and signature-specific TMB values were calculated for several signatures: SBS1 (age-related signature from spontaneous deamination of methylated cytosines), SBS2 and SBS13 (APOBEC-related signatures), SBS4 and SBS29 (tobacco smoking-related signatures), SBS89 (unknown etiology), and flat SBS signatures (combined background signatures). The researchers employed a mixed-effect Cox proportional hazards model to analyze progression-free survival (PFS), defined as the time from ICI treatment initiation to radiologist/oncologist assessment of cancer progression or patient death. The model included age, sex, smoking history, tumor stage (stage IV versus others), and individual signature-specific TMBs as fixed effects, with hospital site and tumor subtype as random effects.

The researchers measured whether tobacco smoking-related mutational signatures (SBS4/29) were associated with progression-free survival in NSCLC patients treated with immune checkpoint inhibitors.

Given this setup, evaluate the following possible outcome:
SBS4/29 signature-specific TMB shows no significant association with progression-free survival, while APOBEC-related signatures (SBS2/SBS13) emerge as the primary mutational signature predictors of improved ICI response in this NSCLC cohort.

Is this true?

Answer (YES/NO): NO